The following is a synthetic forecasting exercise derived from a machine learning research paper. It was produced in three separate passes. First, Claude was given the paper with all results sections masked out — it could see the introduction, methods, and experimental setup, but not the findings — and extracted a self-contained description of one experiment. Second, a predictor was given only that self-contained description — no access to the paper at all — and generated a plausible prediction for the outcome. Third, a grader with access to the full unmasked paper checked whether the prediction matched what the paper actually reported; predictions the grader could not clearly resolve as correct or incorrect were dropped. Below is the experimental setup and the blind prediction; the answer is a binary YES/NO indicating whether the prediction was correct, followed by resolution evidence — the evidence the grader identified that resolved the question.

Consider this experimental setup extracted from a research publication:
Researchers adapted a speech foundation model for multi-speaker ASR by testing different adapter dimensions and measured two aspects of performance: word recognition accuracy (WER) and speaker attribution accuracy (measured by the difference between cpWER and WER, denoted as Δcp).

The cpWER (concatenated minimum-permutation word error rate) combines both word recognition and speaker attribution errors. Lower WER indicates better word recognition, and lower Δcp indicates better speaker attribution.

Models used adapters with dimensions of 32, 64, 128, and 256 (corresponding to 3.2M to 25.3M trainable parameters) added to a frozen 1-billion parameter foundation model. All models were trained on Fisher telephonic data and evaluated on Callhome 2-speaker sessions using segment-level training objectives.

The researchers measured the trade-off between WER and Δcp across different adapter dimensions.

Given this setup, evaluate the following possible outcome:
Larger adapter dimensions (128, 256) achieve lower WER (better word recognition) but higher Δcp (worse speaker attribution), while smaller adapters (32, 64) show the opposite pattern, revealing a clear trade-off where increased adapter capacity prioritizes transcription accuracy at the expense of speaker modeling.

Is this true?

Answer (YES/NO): NO